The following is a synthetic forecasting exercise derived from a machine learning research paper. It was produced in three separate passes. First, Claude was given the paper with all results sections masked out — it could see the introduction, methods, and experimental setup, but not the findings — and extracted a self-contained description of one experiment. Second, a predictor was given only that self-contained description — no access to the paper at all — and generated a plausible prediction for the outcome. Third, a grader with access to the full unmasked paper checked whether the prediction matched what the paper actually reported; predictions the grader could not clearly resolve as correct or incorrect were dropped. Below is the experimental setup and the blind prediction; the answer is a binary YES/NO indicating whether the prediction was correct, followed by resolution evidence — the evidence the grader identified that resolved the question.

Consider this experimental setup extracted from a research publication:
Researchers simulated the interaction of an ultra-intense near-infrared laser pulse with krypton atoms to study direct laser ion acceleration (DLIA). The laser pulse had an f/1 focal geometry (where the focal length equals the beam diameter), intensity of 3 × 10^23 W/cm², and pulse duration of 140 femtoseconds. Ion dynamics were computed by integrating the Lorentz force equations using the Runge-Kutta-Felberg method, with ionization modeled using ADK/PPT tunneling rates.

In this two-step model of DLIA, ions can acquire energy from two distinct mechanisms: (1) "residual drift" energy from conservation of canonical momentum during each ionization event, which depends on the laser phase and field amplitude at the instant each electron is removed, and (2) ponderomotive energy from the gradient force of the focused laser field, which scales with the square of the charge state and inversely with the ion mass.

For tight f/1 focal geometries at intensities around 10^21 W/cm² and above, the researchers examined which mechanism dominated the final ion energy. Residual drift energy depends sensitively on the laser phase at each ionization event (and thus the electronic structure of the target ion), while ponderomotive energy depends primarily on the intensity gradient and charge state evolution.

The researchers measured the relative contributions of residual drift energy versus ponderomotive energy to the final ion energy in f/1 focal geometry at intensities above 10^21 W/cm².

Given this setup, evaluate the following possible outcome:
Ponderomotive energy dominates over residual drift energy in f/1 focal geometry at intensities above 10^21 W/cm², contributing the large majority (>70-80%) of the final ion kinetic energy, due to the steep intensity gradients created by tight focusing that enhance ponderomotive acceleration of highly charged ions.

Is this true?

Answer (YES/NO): YES